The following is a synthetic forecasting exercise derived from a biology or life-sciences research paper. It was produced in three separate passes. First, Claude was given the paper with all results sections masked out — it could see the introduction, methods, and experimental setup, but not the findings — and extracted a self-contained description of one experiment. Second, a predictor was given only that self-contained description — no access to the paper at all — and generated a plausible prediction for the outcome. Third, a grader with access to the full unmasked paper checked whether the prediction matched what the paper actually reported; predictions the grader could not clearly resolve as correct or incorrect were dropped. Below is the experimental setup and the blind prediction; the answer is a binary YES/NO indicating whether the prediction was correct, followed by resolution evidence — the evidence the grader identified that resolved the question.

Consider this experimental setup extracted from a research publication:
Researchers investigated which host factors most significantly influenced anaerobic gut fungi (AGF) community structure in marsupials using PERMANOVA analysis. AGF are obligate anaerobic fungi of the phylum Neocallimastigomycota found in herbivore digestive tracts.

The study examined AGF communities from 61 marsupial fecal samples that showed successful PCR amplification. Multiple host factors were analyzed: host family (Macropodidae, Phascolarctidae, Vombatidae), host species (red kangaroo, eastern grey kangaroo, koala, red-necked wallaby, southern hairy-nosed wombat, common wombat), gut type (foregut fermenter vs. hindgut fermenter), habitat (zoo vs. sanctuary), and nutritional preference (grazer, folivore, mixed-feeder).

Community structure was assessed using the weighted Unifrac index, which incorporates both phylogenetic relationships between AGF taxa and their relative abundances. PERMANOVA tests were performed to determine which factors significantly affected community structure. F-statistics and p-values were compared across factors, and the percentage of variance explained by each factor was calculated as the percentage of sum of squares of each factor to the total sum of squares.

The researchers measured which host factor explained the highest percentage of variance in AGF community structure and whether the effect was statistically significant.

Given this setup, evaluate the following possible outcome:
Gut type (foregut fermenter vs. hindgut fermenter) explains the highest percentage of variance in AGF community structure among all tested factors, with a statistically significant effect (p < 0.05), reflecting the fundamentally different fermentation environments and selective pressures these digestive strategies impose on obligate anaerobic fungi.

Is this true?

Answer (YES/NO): NO